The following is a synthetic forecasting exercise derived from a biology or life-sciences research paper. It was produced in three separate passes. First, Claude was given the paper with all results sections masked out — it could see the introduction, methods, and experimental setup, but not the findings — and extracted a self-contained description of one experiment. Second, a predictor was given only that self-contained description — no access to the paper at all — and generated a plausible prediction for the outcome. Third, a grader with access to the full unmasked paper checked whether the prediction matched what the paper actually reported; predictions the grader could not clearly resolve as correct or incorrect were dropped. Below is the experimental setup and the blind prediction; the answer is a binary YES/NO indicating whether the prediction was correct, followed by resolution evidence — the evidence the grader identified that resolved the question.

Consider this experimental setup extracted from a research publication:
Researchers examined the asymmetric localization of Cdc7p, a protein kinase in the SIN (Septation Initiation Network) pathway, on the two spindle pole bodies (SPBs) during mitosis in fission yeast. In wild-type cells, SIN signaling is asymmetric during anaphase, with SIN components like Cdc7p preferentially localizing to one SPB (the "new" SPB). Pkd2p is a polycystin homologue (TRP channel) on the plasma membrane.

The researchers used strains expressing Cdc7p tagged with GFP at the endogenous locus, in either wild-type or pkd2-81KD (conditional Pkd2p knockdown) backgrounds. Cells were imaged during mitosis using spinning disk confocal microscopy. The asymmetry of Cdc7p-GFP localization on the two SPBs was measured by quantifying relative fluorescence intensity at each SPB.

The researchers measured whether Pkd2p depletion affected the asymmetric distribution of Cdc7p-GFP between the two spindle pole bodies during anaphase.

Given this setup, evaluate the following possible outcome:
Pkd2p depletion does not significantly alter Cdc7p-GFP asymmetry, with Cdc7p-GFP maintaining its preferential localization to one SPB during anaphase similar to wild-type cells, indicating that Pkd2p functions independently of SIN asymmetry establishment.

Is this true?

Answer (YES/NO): NO